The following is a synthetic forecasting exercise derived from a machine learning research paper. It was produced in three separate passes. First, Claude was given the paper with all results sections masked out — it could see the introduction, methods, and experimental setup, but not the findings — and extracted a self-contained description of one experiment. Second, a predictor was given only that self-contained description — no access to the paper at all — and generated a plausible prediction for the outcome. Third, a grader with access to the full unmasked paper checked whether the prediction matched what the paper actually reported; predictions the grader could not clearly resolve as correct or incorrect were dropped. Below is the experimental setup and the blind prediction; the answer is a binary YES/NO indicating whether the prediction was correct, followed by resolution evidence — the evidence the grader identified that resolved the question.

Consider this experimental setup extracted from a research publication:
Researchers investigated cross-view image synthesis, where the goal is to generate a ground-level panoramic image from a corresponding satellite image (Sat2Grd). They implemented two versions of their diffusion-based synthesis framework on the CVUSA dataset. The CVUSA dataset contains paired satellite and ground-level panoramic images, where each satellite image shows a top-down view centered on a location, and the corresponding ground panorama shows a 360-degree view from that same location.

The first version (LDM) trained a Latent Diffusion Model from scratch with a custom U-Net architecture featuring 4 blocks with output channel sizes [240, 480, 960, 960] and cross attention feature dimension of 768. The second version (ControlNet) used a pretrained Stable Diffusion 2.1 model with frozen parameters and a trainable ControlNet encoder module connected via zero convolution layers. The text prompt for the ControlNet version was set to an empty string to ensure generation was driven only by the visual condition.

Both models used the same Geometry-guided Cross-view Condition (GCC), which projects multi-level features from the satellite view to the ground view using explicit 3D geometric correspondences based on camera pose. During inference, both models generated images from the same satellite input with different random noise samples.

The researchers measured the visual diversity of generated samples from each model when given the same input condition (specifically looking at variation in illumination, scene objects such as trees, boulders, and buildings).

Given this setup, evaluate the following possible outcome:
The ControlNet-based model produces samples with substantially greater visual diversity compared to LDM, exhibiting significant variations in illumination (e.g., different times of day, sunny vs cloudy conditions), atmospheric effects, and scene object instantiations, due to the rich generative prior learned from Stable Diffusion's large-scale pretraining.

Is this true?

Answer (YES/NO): NO